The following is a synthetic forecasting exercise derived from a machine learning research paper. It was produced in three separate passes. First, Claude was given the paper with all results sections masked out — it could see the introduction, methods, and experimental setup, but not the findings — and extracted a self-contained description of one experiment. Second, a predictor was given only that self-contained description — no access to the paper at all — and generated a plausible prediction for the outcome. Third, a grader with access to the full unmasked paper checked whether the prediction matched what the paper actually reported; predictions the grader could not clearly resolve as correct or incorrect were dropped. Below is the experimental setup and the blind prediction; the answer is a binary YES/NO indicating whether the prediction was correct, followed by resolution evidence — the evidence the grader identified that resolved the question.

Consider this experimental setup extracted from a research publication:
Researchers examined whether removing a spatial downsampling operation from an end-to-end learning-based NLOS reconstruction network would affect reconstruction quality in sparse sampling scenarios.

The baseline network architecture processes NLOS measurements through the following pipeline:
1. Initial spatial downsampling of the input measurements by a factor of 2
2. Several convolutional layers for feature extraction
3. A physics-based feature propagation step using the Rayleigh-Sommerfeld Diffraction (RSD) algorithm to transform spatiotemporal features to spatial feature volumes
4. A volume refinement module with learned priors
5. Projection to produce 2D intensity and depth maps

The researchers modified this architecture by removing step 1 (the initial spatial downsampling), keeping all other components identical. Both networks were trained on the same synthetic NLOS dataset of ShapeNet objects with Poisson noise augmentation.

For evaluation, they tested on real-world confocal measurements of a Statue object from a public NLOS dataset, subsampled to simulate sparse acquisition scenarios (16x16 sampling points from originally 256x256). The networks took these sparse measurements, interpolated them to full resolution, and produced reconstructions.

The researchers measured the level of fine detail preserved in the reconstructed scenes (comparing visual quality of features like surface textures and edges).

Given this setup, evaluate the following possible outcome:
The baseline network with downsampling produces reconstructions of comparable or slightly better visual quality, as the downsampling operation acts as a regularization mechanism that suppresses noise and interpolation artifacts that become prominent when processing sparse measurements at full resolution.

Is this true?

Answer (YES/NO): NO